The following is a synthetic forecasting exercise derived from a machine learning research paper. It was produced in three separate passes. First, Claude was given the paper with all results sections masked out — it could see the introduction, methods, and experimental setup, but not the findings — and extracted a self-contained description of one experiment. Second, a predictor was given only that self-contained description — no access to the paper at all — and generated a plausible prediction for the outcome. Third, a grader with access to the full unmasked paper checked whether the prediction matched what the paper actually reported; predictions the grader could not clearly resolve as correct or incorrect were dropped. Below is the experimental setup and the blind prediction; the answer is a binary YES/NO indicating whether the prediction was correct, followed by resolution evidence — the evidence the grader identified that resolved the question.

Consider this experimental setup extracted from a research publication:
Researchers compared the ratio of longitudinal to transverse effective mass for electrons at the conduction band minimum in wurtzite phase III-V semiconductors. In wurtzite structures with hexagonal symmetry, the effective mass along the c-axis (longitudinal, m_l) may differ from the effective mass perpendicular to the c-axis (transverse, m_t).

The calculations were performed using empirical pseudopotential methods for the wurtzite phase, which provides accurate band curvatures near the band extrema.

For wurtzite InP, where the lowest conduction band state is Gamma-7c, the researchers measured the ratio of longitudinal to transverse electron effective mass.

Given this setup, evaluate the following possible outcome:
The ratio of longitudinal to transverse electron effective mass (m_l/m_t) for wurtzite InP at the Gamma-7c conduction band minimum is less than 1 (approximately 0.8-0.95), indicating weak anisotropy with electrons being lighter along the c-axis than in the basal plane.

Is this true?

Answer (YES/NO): NO